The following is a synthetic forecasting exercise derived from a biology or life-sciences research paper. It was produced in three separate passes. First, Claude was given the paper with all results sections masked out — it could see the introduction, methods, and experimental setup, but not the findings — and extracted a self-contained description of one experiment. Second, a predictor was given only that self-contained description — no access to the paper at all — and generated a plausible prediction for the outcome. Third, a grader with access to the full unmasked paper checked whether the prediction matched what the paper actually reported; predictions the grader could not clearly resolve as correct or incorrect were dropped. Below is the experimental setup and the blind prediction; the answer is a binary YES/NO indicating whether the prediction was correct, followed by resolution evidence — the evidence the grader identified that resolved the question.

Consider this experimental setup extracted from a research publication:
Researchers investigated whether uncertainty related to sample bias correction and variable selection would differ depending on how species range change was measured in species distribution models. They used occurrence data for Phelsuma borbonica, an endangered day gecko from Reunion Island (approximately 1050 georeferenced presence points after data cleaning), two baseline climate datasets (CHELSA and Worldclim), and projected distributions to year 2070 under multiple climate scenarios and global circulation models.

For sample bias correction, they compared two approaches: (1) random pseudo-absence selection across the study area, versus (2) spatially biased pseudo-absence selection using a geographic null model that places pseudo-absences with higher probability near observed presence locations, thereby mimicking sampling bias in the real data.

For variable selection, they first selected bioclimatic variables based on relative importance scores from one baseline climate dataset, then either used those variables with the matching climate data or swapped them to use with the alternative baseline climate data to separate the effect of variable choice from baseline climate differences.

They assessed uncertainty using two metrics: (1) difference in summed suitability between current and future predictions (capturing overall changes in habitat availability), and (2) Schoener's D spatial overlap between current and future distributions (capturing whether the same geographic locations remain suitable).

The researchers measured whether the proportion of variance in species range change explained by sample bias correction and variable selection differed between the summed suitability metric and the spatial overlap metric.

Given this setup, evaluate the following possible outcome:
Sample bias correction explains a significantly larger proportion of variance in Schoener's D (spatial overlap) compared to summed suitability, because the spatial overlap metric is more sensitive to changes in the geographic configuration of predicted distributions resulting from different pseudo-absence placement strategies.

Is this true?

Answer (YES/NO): YES